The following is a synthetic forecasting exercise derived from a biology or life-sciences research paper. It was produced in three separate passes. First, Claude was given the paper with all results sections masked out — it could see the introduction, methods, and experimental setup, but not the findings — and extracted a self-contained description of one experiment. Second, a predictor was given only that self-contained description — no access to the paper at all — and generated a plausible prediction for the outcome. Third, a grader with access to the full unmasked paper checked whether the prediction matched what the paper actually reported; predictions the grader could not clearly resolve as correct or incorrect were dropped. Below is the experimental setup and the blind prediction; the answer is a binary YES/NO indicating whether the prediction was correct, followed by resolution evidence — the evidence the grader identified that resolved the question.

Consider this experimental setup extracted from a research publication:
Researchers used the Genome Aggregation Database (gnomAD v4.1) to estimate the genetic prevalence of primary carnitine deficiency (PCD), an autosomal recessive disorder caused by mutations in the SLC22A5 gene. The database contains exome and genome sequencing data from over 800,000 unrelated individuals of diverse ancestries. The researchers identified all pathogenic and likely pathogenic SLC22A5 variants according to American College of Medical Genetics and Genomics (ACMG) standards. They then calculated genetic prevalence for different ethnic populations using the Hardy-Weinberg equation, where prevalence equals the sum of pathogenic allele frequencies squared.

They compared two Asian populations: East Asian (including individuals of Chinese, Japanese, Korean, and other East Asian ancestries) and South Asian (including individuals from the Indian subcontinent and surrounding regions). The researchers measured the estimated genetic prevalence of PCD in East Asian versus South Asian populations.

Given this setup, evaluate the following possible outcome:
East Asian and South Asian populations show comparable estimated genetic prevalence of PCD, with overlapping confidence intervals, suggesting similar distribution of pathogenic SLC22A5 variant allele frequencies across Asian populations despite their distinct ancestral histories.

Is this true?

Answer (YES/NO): NO